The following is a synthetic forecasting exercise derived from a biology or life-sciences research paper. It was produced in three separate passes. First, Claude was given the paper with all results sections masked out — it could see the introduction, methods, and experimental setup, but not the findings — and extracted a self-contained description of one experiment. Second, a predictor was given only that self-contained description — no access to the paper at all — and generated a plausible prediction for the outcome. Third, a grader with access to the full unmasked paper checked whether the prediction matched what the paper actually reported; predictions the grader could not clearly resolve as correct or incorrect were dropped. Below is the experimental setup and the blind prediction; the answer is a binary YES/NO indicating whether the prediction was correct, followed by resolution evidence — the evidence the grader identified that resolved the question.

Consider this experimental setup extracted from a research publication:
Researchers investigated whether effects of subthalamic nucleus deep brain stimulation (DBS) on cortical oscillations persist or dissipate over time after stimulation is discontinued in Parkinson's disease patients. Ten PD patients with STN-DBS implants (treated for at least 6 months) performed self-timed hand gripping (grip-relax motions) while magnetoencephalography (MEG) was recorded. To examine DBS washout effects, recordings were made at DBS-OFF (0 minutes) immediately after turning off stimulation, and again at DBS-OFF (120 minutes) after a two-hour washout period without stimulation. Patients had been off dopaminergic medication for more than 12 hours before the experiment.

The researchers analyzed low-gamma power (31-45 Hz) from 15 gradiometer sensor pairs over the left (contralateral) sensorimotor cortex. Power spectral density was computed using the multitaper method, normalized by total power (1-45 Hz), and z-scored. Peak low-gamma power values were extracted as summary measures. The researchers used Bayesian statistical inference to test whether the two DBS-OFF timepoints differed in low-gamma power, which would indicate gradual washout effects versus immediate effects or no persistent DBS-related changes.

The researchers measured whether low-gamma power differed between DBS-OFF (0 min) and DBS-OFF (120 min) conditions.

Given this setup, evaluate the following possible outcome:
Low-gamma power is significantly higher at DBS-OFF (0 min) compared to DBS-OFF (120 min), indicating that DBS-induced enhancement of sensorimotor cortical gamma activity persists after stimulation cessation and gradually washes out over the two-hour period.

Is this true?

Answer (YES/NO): NO